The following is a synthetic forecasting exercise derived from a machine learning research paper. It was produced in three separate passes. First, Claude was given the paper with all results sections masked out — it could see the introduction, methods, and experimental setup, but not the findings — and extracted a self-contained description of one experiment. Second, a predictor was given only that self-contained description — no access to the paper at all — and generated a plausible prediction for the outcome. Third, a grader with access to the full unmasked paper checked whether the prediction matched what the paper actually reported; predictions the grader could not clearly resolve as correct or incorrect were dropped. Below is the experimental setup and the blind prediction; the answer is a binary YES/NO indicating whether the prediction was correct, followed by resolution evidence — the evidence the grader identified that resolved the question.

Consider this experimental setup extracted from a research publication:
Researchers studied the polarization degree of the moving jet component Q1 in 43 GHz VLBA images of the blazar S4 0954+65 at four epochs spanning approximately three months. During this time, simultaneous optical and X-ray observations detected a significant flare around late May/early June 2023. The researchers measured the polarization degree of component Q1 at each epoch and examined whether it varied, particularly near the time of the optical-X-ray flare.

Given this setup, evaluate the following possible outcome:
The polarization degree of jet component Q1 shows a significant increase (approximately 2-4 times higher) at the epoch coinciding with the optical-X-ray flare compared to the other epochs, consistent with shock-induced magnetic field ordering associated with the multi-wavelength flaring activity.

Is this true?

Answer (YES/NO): YES